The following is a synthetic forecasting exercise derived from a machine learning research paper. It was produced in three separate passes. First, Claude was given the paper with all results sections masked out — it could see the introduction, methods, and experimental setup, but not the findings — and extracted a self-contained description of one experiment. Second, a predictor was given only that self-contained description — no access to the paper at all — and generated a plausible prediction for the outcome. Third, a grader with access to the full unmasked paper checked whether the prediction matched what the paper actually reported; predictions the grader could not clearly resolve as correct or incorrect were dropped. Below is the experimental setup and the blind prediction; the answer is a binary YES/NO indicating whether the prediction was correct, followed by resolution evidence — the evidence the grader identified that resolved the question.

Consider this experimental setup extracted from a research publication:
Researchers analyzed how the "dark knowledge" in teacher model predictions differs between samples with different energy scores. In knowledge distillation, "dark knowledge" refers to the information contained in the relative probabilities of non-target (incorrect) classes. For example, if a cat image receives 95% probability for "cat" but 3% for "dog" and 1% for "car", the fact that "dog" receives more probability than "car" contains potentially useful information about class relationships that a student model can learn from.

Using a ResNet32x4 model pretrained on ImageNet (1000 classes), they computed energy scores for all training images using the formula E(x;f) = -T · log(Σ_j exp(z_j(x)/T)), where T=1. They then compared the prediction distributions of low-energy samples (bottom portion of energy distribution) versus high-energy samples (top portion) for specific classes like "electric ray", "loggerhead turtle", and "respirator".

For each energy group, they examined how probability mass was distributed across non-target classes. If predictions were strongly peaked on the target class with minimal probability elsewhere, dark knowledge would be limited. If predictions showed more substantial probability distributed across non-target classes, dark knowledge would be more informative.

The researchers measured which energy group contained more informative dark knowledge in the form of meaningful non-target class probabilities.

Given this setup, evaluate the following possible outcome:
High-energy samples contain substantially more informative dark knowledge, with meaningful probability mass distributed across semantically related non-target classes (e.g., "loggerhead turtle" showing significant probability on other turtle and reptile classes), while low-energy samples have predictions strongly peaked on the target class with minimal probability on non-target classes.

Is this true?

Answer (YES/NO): NO